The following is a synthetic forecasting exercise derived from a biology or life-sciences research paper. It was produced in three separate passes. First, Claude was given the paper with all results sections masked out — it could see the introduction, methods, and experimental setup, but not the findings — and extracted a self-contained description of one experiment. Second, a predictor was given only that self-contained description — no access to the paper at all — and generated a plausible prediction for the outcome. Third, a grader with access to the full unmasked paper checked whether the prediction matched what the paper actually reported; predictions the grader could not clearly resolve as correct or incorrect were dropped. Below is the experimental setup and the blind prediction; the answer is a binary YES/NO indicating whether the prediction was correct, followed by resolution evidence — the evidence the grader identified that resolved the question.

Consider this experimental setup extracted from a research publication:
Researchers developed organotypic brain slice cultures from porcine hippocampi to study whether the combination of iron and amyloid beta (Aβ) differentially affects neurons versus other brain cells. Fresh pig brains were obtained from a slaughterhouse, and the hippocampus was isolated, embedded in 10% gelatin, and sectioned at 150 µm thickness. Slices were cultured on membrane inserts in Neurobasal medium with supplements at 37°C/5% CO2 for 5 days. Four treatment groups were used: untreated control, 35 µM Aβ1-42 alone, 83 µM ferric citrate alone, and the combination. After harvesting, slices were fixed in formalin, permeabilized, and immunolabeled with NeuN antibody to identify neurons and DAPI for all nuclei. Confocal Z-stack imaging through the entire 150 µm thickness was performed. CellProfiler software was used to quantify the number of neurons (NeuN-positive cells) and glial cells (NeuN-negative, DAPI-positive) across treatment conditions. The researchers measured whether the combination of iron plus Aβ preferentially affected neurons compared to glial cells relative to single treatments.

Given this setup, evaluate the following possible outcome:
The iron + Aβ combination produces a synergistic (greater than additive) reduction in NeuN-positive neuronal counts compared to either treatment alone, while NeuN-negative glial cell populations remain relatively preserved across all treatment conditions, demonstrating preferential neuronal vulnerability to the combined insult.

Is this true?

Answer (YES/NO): YES